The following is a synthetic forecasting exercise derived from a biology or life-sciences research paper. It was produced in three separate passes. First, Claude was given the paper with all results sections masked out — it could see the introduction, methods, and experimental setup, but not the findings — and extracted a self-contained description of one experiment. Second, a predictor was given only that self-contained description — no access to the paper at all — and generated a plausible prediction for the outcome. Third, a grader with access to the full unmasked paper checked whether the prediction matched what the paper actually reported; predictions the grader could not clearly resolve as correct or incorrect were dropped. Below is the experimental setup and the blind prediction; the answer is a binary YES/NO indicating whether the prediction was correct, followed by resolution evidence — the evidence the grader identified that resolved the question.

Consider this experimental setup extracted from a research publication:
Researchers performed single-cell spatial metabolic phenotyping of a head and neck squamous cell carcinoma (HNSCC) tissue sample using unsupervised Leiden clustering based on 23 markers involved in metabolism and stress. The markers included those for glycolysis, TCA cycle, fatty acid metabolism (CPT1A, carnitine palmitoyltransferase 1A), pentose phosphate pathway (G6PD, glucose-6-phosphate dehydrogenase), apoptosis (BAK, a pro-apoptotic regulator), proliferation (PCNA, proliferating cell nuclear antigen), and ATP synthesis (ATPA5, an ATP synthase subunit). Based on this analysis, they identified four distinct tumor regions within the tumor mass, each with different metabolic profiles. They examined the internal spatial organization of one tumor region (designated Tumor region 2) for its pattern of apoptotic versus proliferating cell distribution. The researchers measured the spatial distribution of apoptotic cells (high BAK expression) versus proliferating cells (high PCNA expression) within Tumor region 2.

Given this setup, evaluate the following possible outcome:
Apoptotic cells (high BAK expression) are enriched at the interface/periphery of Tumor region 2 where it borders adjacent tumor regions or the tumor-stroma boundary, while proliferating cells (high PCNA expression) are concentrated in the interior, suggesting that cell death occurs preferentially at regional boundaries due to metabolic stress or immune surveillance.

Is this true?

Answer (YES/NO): NO